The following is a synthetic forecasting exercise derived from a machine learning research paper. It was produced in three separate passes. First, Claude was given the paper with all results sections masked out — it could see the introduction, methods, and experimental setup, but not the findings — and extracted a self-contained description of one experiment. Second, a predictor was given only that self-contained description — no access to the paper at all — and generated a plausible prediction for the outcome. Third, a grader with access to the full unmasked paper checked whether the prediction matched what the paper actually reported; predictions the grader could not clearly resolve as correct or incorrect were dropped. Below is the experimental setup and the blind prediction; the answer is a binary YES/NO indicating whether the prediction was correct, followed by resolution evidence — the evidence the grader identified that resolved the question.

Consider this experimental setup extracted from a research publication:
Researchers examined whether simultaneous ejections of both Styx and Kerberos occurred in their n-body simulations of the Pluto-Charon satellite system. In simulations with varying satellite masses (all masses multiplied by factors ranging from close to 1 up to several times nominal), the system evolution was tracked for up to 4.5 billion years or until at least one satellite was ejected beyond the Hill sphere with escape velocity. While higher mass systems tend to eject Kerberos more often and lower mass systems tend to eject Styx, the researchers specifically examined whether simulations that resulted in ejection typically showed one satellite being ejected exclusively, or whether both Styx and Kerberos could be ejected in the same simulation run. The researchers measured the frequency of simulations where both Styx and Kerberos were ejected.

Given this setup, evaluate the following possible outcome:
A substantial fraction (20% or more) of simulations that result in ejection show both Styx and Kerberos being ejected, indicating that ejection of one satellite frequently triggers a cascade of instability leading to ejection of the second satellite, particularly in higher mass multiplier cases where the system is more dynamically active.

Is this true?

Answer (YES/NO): NO